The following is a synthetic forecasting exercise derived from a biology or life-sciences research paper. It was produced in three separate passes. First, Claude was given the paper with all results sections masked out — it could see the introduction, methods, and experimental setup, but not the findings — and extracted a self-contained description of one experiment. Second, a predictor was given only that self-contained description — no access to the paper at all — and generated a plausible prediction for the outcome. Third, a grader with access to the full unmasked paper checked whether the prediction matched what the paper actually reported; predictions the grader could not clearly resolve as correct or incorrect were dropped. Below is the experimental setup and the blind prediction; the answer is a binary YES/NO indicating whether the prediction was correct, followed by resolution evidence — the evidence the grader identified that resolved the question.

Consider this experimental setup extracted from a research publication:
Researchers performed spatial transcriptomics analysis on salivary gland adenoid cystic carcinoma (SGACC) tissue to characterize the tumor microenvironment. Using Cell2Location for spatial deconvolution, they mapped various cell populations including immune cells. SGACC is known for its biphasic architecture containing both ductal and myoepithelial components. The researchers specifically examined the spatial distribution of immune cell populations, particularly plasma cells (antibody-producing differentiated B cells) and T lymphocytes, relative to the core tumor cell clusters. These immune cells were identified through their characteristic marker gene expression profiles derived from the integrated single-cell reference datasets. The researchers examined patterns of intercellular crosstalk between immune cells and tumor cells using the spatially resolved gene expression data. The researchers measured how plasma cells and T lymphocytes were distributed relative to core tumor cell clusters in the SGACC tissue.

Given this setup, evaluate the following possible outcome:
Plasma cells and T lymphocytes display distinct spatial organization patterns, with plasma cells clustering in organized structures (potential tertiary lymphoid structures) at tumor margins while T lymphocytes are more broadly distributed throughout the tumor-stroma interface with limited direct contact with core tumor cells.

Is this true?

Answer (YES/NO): NO